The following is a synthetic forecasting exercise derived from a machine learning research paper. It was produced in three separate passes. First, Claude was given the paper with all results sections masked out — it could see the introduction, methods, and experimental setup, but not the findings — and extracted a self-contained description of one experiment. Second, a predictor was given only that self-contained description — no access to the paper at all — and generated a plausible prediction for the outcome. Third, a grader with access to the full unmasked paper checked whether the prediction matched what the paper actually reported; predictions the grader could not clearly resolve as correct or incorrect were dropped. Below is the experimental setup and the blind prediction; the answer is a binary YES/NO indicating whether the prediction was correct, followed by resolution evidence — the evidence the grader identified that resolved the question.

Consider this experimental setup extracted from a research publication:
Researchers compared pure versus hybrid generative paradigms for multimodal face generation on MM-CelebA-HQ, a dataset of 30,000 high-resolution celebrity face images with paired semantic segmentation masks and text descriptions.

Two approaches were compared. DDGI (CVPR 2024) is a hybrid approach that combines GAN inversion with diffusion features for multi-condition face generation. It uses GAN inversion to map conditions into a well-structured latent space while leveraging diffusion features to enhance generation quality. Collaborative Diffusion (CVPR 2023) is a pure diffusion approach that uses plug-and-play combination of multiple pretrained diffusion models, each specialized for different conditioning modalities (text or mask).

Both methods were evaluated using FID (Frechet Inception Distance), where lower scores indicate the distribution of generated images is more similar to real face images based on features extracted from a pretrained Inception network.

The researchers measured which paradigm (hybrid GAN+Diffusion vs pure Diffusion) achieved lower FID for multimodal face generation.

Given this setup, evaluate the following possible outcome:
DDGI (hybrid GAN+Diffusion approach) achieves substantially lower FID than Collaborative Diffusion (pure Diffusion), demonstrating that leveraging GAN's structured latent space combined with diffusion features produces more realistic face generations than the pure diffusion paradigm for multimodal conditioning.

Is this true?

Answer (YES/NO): NO